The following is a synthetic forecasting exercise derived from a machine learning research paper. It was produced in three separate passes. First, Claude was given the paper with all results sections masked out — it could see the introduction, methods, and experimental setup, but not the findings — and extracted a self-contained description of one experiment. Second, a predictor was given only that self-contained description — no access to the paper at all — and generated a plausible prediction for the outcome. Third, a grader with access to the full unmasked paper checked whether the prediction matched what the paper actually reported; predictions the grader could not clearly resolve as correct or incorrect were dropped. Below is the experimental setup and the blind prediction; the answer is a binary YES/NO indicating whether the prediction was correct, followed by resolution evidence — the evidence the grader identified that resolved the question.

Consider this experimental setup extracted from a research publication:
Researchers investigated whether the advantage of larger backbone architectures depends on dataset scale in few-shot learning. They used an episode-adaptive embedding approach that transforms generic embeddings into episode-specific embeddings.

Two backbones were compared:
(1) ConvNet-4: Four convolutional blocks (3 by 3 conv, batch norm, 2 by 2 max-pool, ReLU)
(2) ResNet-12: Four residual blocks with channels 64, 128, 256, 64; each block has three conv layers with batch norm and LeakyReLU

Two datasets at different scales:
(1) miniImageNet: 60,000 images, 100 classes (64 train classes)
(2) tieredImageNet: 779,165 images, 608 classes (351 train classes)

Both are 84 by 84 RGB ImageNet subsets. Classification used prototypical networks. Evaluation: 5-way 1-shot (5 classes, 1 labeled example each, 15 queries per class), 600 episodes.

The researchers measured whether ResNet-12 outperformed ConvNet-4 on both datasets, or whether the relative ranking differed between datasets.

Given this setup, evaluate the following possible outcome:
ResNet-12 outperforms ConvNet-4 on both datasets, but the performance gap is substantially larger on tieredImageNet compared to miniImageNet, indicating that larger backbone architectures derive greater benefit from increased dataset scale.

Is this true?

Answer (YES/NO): NO